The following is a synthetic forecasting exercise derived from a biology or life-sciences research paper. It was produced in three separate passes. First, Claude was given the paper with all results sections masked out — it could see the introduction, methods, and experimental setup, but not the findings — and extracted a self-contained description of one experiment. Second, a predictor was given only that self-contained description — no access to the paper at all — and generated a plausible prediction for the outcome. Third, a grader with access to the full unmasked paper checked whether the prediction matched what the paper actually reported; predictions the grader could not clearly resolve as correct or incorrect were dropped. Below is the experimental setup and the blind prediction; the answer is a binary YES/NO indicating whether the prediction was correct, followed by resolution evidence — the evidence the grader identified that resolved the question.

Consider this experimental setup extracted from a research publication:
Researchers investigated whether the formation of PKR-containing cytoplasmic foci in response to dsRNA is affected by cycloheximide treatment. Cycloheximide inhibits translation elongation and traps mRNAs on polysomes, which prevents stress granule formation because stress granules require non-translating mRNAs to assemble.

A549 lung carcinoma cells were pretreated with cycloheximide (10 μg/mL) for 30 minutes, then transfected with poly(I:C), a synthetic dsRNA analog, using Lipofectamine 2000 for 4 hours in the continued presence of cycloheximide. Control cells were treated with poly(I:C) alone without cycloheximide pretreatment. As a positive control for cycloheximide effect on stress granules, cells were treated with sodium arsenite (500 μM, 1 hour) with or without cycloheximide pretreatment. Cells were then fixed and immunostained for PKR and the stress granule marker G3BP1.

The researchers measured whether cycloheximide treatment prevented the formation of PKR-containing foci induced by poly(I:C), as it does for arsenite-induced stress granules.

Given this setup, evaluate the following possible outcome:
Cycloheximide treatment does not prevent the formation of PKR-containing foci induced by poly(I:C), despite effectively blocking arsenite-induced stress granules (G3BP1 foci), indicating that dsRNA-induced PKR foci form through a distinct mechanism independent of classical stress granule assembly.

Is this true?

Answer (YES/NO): YES